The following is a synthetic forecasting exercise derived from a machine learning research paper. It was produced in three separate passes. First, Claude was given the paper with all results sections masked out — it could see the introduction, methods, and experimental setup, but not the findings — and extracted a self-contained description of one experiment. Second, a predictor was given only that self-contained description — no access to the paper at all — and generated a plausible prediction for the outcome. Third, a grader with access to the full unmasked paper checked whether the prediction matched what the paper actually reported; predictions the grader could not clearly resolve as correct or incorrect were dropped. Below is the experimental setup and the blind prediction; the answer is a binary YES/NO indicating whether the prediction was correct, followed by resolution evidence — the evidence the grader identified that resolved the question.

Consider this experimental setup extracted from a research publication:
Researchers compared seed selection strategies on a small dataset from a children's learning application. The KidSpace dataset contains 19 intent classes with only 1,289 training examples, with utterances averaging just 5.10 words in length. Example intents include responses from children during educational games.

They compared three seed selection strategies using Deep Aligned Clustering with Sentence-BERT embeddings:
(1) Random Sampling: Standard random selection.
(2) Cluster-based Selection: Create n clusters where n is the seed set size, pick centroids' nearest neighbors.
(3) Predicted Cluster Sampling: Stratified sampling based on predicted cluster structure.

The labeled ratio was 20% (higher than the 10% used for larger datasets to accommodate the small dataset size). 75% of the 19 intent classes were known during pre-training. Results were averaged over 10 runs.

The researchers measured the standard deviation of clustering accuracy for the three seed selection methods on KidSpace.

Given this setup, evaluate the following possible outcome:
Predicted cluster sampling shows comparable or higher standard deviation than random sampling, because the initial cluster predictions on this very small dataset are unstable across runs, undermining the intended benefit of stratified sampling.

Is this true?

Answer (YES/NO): YES